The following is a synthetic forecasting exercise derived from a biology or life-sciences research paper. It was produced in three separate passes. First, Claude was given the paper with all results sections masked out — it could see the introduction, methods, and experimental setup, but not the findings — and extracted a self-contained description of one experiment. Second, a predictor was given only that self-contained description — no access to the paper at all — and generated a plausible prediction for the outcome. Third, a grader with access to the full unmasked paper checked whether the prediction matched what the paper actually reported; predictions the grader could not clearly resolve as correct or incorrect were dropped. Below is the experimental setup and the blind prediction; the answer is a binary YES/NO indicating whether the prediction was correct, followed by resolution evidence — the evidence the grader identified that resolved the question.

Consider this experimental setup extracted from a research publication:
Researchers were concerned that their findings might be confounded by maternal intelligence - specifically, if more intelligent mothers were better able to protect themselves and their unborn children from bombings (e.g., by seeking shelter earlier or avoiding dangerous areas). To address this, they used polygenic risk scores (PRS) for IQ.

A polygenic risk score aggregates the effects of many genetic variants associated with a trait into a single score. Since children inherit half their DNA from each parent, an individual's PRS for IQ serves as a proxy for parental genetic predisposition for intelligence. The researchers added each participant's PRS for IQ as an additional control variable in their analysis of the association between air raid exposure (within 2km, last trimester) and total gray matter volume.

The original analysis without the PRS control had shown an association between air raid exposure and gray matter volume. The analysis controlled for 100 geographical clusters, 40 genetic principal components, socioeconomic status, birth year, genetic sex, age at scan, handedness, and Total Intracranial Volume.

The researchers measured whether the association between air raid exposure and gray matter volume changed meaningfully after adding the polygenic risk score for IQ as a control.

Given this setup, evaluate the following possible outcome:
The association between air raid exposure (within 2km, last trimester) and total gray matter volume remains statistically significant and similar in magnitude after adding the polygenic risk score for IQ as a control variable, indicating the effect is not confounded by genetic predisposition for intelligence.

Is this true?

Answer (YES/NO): YES